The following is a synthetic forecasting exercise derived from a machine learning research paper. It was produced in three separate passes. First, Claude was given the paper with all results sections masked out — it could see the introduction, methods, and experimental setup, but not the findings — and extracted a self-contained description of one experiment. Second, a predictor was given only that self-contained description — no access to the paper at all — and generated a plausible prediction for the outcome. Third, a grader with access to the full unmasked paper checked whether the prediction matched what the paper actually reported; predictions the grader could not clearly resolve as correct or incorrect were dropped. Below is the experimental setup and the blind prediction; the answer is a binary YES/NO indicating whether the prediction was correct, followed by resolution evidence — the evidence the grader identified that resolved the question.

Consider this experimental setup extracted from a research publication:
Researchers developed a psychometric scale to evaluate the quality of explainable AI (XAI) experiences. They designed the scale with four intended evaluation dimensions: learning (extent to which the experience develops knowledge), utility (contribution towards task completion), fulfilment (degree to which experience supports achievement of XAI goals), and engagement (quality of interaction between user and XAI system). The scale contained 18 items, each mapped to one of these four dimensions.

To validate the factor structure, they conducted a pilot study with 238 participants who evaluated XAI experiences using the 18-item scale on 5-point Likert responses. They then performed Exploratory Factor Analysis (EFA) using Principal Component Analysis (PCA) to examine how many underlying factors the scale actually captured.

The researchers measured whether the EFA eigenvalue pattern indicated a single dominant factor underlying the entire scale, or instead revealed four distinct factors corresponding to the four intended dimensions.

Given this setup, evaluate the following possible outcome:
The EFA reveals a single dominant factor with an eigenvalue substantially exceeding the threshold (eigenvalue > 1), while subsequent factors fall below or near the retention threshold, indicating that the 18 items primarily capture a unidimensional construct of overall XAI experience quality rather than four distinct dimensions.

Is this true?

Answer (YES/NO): YES